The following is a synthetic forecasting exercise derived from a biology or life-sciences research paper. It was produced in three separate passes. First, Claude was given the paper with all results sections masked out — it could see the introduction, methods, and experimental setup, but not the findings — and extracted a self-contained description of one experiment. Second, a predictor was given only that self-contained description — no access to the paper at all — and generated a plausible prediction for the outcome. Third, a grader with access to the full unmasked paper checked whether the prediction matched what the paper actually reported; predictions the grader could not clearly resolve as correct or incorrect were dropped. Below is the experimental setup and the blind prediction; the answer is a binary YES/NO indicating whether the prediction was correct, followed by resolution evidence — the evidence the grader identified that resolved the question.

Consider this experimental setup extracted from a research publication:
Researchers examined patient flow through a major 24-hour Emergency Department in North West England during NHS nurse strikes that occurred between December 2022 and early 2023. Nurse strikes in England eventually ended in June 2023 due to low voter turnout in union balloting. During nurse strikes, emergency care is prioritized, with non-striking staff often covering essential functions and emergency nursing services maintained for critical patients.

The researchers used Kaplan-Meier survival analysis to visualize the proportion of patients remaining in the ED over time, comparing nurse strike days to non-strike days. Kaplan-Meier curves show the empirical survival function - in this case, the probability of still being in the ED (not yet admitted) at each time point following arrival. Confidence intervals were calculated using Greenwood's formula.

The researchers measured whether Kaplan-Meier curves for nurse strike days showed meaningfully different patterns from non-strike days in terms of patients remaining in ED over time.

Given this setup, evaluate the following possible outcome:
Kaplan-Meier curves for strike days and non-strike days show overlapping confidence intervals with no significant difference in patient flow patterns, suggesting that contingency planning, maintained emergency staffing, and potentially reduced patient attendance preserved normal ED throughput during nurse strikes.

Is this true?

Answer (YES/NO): NO